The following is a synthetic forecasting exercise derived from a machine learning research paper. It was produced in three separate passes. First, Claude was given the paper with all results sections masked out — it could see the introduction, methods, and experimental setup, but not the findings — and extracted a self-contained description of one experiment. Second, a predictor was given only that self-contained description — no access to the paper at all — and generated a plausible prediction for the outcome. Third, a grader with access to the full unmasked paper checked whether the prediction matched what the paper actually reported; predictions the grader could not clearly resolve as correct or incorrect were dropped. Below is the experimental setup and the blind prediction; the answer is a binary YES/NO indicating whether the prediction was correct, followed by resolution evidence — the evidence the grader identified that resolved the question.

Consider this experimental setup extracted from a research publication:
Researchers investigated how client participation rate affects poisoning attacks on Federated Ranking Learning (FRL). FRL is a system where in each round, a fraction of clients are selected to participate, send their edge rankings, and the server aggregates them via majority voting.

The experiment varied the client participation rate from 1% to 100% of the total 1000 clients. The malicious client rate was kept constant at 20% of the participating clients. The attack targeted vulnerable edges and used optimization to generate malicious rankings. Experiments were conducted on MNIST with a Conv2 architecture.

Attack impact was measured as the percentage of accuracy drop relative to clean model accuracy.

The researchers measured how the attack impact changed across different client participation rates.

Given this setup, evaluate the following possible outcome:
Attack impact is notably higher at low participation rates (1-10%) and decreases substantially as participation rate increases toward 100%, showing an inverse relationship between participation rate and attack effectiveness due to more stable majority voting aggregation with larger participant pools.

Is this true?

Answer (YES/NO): NO